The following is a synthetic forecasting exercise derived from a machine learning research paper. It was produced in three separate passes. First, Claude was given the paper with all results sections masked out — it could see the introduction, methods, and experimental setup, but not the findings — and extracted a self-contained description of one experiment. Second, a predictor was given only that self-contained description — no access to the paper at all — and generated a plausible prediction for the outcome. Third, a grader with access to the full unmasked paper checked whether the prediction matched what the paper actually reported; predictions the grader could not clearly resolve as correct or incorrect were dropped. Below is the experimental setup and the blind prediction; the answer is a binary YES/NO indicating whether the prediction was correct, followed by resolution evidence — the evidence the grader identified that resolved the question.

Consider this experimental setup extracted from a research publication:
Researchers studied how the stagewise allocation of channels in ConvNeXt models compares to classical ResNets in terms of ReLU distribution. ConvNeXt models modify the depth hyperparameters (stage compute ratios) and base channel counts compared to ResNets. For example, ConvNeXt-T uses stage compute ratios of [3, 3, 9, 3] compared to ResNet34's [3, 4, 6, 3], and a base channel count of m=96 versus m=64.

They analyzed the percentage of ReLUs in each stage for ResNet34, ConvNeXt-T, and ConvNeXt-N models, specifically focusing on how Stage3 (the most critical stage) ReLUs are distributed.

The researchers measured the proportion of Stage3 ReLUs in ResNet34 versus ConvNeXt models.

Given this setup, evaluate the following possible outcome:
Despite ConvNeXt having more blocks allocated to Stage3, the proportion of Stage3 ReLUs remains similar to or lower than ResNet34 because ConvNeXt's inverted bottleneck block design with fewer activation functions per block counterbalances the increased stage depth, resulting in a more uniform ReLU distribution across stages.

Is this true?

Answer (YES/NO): NO